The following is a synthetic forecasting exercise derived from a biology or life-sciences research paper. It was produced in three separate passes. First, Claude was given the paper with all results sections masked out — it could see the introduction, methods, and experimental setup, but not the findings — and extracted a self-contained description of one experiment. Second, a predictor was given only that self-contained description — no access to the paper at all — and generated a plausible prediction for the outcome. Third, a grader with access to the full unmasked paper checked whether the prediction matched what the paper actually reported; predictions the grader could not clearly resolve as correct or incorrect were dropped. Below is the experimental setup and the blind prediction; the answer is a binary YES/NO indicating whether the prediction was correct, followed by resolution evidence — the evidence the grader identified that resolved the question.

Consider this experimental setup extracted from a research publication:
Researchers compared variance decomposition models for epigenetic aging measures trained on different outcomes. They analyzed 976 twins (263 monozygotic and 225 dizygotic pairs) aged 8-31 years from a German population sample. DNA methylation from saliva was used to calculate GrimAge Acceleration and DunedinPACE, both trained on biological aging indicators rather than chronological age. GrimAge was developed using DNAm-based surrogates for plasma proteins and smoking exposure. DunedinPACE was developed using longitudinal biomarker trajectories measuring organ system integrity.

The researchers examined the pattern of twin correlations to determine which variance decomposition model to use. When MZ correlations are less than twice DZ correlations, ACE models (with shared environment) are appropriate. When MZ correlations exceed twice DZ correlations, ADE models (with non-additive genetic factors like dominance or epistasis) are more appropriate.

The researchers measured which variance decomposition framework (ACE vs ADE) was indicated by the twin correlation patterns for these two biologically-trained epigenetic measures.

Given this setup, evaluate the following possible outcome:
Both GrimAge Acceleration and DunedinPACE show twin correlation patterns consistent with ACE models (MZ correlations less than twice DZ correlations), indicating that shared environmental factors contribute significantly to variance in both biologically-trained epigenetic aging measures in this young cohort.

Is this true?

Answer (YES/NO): NO